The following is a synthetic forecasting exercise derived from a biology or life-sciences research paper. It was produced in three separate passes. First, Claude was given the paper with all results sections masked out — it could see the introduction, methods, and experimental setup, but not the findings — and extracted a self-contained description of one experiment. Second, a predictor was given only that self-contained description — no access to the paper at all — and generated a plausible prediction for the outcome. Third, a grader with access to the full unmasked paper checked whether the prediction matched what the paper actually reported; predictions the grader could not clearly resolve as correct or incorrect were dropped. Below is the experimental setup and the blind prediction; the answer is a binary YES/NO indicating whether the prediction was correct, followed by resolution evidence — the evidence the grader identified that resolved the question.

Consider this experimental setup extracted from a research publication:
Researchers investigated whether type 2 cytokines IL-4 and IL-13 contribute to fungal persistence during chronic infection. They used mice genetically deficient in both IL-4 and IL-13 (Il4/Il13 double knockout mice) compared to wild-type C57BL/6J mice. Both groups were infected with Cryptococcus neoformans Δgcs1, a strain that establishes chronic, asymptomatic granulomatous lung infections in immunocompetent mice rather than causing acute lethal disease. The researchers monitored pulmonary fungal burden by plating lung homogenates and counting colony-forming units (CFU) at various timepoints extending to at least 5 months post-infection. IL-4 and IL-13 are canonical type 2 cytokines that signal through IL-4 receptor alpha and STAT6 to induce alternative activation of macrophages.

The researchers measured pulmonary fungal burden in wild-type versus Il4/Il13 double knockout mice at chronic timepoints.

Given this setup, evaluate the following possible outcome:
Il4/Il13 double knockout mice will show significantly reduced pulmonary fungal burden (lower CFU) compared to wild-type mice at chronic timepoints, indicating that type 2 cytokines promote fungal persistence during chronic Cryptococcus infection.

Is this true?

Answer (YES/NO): YES